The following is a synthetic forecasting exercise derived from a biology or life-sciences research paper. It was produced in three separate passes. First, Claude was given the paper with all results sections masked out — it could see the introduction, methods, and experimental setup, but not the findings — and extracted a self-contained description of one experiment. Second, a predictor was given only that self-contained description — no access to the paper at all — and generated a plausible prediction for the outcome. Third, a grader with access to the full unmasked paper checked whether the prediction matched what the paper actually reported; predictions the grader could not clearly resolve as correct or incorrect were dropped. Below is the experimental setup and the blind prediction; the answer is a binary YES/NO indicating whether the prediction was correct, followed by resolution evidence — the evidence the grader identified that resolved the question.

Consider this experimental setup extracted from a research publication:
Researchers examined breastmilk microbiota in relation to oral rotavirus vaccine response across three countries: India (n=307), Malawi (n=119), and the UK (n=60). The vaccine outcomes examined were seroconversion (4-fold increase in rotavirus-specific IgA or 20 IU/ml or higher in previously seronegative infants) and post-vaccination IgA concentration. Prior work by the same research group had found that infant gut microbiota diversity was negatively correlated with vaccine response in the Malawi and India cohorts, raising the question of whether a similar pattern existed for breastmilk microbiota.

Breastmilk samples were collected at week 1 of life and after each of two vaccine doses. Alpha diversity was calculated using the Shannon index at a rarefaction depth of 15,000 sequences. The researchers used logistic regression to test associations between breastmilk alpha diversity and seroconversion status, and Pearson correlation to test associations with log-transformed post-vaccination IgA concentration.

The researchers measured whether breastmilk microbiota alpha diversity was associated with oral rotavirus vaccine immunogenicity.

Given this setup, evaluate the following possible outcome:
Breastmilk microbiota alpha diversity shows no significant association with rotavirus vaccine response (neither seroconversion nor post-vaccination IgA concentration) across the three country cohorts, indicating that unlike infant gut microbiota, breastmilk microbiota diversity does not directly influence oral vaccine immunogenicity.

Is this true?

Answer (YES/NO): NO